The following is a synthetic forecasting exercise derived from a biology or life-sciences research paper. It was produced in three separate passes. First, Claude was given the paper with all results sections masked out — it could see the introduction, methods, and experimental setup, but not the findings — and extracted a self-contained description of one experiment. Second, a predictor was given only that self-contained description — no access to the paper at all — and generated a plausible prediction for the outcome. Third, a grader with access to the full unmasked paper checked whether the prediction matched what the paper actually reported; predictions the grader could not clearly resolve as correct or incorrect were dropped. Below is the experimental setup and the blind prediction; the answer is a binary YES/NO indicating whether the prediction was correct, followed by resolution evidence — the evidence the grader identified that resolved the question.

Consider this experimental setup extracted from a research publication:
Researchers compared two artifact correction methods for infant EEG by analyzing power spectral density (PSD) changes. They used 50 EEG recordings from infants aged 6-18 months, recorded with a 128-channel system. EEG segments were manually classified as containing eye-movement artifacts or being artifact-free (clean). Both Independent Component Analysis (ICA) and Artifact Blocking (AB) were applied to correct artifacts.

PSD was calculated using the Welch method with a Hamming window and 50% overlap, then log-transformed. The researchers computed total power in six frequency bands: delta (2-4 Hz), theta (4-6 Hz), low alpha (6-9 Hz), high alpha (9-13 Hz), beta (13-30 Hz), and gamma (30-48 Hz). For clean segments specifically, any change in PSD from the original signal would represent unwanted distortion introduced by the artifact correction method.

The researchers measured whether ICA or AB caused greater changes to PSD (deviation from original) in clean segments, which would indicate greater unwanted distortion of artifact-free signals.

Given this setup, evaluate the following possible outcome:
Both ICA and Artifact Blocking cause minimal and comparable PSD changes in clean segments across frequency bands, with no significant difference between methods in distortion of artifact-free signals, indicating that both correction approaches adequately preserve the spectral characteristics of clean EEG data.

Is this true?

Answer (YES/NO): NO